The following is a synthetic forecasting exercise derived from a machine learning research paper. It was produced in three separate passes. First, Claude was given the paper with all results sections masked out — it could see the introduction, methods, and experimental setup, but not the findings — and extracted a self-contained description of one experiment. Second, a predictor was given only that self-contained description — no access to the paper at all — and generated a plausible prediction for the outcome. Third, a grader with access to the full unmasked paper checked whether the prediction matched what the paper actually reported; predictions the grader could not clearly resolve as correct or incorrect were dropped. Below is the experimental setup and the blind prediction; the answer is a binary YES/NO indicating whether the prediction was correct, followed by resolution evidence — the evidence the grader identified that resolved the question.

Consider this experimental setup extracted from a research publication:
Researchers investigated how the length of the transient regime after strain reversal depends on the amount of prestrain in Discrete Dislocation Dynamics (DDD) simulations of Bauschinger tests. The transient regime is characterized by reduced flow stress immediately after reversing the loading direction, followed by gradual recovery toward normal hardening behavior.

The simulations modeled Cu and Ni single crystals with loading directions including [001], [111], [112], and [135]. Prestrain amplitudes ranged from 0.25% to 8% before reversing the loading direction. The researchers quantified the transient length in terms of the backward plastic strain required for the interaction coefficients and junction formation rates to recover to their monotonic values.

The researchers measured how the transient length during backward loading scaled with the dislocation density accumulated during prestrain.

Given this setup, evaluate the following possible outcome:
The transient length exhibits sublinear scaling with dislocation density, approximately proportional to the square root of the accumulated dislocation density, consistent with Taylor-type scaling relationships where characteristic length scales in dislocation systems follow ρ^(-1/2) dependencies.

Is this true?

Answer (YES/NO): YES